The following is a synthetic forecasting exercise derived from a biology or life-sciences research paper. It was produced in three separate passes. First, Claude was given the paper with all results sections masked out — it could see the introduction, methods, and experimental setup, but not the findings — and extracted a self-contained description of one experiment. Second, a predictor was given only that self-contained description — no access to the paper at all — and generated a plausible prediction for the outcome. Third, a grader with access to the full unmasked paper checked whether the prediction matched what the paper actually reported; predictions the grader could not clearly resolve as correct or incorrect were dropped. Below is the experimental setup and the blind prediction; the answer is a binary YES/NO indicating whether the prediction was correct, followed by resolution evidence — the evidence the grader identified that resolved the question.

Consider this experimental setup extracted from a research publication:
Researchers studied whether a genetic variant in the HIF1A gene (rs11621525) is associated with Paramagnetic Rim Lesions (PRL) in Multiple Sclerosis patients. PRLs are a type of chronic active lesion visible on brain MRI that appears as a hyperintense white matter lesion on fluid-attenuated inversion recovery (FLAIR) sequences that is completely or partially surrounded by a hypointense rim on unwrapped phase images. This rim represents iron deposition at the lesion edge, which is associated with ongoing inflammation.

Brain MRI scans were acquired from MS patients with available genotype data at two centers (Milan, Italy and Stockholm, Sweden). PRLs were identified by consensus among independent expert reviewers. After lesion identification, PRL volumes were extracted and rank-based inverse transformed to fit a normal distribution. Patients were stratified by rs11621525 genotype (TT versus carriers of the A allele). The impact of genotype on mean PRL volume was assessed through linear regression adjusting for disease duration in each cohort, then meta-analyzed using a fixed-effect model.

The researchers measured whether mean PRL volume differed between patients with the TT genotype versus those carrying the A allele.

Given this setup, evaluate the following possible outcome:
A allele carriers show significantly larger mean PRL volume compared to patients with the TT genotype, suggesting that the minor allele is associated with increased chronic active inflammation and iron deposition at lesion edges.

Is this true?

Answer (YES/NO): NO